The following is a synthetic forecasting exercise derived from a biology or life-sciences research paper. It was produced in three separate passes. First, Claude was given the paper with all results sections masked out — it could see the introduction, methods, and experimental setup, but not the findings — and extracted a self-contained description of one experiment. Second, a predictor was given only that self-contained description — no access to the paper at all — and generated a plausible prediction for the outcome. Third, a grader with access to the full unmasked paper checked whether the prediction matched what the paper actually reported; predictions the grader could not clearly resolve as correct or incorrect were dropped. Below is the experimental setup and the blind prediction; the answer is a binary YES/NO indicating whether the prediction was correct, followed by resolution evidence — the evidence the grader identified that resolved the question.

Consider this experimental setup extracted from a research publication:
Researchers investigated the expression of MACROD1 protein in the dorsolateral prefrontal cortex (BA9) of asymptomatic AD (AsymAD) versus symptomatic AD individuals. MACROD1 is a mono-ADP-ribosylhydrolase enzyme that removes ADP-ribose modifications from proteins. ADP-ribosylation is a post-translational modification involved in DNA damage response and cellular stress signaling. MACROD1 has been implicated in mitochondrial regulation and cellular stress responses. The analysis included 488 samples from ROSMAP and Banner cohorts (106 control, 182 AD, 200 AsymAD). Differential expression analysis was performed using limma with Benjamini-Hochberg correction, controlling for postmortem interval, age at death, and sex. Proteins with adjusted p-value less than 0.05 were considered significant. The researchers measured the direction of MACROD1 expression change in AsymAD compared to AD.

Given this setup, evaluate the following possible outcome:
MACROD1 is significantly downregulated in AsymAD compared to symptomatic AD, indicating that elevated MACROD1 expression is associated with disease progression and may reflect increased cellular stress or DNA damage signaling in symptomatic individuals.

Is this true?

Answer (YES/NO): YES